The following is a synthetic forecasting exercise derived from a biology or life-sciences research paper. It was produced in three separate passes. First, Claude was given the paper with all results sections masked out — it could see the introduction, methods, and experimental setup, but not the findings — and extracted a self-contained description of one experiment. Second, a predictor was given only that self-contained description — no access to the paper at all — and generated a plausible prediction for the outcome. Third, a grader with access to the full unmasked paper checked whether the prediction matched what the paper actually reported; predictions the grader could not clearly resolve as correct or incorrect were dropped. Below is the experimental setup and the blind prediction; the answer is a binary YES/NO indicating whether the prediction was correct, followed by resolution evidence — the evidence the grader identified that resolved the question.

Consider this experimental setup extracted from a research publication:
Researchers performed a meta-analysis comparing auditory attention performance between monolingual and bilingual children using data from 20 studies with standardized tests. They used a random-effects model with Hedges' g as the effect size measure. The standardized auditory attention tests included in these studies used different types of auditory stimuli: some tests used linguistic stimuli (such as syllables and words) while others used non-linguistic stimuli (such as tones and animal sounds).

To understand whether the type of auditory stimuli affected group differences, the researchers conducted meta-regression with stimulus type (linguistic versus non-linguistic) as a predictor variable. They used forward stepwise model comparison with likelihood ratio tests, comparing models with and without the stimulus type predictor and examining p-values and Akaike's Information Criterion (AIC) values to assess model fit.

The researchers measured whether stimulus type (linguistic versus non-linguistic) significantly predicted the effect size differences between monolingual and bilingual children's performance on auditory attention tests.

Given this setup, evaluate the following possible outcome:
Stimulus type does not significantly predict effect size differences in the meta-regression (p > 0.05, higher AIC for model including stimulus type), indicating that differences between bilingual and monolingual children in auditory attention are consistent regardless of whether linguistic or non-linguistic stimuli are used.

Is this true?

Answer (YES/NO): YES